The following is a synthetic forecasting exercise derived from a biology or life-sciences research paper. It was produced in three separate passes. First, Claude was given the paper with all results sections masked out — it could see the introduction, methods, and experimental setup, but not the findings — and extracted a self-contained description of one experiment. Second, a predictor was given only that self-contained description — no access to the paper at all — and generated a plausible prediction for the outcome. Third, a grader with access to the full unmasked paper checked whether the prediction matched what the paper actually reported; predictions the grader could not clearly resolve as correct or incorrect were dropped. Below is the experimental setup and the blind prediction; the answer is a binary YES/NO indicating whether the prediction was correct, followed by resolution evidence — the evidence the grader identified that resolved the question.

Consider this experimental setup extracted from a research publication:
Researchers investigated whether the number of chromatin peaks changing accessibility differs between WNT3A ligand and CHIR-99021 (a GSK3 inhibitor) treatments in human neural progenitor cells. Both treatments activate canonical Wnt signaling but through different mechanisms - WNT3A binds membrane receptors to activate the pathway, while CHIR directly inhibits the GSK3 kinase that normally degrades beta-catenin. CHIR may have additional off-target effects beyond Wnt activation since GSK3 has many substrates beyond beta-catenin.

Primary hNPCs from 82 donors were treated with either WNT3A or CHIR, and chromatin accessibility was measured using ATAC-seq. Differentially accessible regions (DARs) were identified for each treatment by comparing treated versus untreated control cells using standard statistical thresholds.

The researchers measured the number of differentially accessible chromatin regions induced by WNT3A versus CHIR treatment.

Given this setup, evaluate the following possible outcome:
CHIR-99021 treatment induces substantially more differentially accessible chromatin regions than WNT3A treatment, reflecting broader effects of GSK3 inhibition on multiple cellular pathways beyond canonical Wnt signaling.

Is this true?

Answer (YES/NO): NO